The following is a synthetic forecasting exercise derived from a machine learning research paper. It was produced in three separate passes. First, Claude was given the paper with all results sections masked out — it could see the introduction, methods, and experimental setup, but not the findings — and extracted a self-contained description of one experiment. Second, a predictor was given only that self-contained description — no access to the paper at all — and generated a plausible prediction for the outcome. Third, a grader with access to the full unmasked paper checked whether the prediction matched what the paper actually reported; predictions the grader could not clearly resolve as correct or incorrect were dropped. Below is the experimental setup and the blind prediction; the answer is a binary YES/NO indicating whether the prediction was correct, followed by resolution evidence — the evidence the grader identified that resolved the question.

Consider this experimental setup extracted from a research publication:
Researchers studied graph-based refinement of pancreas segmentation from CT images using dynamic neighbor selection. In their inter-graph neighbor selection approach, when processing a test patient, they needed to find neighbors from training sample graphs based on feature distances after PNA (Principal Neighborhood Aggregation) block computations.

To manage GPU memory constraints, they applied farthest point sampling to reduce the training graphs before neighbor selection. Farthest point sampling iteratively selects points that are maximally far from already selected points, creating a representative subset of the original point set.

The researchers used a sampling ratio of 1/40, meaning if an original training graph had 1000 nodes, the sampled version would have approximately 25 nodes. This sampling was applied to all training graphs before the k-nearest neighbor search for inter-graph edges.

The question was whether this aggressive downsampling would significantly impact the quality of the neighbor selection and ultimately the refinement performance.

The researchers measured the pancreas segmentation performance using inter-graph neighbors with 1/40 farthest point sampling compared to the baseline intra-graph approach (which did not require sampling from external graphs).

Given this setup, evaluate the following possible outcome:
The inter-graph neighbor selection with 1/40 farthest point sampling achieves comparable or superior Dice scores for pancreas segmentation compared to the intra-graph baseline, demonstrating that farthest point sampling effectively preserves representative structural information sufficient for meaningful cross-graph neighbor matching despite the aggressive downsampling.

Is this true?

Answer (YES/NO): NO